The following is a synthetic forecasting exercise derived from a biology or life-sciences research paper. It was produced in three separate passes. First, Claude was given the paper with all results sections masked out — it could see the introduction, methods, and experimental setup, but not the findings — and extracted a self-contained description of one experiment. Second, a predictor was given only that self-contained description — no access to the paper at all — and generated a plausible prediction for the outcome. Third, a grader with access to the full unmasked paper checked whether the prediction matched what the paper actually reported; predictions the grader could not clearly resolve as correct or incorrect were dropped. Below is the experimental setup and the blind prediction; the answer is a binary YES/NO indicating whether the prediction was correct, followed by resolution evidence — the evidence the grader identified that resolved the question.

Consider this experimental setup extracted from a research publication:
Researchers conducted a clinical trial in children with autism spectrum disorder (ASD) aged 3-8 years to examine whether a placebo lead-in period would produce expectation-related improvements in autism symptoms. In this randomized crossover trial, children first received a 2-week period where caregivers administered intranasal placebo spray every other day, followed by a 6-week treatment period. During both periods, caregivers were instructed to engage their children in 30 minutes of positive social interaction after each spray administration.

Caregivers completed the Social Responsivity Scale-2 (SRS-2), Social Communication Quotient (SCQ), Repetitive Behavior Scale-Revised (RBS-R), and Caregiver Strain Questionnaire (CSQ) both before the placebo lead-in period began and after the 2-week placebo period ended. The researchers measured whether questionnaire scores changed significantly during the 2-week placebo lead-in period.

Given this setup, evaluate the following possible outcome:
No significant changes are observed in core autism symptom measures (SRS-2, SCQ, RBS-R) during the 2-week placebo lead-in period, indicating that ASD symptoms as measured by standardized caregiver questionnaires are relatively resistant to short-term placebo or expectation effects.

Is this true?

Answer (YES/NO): YES